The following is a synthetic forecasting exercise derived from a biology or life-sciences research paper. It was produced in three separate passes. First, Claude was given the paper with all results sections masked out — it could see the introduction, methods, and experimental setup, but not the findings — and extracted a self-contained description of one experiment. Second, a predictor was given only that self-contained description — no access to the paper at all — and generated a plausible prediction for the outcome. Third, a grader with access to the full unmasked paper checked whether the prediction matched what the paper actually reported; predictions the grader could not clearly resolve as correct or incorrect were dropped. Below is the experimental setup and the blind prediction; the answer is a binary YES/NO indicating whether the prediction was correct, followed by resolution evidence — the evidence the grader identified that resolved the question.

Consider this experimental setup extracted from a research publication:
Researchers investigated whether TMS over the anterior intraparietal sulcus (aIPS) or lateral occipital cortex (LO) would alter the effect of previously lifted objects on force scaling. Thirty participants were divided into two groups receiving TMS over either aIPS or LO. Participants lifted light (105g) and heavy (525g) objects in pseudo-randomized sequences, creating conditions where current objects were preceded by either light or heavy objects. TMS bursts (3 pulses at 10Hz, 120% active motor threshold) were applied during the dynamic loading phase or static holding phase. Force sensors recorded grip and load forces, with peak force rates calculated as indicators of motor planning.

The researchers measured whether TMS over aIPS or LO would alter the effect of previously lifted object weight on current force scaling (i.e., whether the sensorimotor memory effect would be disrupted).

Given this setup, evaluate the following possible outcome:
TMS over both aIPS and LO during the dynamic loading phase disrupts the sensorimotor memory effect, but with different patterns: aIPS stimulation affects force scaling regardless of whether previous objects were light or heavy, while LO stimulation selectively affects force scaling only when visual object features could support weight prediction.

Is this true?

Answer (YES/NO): NO